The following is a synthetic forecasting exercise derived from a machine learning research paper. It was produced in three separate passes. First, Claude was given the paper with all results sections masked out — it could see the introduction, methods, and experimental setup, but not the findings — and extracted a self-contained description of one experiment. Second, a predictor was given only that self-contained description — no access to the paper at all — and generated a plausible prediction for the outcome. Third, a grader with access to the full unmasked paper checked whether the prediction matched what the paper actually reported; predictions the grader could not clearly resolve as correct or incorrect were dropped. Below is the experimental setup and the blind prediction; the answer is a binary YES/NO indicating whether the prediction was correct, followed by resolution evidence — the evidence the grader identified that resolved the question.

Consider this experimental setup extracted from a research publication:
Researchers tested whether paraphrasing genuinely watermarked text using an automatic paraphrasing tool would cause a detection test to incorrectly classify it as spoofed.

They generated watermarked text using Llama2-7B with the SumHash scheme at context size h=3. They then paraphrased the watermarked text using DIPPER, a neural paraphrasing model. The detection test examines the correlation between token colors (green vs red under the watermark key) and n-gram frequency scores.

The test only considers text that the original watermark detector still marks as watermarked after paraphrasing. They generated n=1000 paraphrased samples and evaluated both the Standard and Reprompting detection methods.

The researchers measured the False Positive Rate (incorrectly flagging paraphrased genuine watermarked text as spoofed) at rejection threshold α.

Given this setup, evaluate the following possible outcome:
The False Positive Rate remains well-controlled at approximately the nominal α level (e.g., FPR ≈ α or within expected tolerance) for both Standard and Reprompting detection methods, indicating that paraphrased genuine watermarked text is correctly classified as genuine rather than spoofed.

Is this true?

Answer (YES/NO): YES